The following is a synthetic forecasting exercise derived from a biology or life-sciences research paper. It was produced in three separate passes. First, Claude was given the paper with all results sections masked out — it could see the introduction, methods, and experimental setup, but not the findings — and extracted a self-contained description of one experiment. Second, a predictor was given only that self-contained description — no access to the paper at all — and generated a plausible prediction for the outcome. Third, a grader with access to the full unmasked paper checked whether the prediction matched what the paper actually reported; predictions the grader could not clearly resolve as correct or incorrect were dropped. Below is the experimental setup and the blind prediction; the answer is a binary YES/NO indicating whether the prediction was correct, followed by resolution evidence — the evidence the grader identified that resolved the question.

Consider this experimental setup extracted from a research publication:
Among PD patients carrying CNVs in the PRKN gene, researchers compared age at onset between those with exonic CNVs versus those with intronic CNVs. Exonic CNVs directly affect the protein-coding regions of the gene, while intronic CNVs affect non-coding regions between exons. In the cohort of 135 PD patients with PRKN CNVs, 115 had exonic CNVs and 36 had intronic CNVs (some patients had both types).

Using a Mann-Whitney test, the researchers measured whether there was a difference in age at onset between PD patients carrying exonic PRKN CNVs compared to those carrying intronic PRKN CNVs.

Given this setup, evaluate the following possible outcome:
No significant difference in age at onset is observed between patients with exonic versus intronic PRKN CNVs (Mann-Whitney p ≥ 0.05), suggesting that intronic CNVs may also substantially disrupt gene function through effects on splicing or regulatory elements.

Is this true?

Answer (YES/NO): NO